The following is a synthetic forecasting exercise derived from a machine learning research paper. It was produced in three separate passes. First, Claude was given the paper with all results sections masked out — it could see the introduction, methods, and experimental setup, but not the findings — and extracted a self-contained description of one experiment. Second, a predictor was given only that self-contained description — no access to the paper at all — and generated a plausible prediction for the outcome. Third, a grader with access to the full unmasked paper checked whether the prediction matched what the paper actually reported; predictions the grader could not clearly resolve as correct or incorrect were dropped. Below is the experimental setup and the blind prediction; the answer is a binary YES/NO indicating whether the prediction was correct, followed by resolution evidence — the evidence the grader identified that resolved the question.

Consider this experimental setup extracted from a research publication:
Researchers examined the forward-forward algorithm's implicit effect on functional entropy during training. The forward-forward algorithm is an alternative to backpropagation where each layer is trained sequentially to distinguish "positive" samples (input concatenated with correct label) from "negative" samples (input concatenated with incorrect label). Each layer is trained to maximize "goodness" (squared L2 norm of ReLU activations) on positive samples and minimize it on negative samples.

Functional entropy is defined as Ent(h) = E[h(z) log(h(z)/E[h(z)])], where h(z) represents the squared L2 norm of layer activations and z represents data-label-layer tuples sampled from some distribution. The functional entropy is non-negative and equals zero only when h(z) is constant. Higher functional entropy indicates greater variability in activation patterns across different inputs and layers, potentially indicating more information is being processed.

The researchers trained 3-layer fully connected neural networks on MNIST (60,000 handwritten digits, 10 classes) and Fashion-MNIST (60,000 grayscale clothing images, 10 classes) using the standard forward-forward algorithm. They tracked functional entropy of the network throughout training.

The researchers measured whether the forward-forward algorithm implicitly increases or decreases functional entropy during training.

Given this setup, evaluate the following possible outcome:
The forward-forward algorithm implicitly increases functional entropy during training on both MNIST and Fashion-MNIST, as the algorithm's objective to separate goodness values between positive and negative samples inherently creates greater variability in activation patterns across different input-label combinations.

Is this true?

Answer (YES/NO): YES